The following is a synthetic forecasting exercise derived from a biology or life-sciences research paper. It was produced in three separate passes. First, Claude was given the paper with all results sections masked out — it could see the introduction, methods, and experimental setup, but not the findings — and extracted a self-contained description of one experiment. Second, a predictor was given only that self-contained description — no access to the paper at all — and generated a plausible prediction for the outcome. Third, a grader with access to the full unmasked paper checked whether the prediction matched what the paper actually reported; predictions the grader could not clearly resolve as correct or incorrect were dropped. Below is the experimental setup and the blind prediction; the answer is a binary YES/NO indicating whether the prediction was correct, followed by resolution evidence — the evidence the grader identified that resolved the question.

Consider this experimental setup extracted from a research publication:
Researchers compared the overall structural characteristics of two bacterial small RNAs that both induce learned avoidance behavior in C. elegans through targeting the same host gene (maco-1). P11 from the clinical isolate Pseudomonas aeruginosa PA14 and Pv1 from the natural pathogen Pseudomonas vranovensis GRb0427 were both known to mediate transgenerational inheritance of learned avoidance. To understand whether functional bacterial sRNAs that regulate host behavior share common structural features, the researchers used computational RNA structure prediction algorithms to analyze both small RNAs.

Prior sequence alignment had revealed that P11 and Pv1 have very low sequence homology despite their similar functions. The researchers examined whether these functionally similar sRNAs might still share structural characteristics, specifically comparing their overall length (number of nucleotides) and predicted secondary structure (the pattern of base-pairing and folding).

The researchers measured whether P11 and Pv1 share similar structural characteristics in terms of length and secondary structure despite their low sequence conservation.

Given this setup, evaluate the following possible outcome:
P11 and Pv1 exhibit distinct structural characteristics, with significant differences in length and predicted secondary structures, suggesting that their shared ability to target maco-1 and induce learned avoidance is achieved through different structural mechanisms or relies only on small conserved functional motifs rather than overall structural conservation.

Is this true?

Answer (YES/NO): NO